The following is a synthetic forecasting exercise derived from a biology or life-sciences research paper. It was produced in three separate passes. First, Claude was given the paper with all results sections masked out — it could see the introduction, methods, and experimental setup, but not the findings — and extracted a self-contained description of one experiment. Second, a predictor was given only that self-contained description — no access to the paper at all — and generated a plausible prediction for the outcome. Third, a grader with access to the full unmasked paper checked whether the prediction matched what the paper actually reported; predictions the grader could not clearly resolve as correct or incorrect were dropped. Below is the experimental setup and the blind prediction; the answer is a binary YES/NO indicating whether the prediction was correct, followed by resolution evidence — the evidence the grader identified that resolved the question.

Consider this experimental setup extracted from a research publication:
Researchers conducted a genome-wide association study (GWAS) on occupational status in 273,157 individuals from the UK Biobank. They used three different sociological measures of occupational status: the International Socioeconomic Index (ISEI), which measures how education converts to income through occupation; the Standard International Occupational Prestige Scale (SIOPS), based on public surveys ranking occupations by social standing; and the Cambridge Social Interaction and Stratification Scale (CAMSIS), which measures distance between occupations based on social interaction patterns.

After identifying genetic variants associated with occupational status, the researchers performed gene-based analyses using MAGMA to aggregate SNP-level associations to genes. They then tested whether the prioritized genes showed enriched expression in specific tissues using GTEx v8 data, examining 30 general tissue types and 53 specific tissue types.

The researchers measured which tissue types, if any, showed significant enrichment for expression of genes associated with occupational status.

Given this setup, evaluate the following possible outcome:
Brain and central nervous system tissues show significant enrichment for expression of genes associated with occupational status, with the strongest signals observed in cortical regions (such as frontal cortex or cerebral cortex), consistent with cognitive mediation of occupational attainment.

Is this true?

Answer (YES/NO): NO